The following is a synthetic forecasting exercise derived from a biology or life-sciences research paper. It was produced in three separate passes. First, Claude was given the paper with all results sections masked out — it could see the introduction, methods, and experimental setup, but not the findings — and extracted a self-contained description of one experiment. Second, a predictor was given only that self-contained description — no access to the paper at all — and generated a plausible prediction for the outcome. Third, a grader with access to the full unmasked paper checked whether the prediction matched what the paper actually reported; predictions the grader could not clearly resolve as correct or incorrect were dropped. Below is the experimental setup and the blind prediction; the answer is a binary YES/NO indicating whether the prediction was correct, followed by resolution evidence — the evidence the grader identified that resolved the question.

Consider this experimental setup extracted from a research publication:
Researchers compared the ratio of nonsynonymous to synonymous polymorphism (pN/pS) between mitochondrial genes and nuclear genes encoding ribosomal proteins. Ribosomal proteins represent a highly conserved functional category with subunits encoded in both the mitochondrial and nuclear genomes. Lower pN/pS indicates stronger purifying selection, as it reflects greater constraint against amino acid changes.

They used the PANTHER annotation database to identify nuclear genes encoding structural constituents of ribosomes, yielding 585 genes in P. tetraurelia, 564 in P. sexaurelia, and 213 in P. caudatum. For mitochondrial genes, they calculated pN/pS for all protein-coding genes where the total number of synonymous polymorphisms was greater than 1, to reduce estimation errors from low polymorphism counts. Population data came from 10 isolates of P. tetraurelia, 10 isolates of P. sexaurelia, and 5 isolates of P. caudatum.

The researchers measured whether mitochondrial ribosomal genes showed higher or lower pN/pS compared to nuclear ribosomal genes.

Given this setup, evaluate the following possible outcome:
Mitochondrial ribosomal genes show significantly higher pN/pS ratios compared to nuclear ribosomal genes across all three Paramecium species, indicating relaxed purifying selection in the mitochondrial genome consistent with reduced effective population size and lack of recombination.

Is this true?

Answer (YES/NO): NO